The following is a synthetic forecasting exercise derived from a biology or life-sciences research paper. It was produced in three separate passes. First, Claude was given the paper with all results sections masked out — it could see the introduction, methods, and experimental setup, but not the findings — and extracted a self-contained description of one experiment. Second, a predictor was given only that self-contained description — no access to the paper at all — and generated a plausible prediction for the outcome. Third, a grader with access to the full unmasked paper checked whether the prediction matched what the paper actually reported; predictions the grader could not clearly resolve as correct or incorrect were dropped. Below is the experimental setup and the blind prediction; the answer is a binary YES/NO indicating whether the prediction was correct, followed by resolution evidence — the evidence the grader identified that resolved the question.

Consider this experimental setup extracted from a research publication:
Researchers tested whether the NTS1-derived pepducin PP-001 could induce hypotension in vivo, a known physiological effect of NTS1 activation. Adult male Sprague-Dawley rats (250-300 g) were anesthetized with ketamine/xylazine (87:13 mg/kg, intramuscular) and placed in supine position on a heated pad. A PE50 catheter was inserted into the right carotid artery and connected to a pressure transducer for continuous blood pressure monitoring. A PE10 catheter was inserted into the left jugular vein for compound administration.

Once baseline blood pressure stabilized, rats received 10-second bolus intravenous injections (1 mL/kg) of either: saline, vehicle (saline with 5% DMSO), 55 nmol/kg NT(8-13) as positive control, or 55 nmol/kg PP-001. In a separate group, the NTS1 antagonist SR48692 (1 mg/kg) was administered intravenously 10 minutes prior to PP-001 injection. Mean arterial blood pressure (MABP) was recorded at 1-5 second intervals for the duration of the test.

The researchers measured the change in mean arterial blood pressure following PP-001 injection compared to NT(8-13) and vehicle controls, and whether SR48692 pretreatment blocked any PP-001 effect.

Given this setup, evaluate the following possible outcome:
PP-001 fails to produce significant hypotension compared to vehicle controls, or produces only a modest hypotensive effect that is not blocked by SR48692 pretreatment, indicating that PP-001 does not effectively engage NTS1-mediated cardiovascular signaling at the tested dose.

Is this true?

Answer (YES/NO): NO